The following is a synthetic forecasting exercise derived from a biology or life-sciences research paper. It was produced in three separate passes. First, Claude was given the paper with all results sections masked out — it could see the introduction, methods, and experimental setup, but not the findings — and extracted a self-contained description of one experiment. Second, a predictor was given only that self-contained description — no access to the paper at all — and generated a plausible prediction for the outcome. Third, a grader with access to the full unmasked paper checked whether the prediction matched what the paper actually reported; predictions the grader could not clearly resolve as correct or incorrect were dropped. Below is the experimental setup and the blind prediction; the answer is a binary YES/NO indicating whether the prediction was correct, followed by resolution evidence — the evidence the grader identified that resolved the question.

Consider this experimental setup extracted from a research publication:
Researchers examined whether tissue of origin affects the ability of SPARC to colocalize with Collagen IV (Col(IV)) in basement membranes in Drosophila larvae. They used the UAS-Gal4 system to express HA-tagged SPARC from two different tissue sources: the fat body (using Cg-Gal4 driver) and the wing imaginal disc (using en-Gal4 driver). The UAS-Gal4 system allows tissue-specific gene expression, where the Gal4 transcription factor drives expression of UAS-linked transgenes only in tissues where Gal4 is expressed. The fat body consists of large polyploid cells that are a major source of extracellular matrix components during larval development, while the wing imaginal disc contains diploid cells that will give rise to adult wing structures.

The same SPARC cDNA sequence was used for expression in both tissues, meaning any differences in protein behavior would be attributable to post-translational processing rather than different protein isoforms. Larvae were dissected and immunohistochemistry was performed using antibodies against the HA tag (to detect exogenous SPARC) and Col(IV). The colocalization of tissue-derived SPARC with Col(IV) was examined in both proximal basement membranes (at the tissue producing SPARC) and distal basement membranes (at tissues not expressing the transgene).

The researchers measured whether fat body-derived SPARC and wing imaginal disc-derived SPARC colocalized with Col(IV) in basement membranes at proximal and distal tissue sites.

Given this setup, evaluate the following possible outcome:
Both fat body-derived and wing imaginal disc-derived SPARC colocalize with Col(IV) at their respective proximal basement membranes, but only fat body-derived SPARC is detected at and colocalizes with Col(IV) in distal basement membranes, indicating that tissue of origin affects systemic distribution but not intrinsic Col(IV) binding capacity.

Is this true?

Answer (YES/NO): NO